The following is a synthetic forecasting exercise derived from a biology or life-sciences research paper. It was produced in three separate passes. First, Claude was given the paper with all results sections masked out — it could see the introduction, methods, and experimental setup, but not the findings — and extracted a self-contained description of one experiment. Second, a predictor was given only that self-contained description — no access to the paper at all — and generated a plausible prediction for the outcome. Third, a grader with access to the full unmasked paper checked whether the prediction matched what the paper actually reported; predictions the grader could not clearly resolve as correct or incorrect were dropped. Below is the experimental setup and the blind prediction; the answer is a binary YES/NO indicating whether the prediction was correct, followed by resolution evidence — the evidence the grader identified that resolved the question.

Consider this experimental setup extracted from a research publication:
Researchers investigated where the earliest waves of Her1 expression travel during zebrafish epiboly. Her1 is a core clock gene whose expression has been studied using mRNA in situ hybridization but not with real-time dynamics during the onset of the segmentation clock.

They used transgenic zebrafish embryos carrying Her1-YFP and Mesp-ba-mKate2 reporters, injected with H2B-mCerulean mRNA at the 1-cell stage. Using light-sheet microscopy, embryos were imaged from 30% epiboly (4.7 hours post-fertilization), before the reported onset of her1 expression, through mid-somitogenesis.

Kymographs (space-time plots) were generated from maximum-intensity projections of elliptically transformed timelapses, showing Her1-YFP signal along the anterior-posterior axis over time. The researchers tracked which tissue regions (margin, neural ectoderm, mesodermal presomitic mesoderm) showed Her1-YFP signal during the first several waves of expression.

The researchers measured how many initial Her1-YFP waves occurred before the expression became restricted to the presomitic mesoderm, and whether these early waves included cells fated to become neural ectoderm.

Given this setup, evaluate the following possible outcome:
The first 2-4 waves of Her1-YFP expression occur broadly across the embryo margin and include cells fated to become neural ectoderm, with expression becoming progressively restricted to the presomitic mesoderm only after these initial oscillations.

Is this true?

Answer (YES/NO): YES